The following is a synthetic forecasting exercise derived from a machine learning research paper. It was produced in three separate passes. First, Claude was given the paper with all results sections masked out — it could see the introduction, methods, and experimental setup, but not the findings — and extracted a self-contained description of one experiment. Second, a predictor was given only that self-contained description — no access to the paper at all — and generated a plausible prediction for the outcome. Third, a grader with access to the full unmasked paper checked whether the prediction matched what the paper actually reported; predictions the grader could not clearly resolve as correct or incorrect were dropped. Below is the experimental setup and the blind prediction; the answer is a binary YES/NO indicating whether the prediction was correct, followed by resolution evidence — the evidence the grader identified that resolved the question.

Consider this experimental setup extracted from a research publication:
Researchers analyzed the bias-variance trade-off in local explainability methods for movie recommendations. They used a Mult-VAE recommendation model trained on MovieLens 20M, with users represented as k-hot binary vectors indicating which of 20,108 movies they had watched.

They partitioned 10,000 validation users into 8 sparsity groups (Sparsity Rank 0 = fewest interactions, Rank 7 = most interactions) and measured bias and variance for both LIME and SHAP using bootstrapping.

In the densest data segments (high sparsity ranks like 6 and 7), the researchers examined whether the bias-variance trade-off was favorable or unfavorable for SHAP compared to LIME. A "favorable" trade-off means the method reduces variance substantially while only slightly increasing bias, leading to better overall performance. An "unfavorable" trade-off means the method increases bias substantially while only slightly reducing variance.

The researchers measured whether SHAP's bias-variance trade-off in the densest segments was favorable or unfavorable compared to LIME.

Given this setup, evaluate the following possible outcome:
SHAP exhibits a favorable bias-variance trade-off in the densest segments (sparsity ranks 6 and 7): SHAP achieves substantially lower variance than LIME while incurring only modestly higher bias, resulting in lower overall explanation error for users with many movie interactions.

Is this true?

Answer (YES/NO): NO